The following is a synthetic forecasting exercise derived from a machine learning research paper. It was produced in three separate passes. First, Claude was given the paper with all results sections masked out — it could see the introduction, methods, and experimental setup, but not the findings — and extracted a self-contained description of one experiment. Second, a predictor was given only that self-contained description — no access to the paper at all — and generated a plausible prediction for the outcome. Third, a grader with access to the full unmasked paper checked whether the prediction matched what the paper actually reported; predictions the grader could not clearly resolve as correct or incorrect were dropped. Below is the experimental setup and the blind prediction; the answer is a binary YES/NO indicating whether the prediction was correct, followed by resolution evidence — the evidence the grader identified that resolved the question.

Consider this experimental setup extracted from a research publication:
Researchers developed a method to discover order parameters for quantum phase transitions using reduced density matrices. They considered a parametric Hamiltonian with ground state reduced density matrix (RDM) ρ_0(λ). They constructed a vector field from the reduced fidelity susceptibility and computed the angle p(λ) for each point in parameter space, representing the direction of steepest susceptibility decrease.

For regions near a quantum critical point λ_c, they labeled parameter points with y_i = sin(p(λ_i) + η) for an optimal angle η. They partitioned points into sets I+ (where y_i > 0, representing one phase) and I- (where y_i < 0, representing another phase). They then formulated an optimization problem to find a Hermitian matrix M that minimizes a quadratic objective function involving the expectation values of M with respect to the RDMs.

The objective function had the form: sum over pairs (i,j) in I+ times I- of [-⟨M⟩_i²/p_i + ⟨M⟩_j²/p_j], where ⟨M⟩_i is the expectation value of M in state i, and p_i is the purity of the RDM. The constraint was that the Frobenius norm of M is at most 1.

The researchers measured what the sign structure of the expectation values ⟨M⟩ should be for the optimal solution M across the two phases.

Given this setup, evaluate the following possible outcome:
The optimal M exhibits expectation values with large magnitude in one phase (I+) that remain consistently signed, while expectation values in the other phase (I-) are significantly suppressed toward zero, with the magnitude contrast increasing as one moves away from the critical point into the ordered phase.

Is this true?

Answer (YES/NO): YES